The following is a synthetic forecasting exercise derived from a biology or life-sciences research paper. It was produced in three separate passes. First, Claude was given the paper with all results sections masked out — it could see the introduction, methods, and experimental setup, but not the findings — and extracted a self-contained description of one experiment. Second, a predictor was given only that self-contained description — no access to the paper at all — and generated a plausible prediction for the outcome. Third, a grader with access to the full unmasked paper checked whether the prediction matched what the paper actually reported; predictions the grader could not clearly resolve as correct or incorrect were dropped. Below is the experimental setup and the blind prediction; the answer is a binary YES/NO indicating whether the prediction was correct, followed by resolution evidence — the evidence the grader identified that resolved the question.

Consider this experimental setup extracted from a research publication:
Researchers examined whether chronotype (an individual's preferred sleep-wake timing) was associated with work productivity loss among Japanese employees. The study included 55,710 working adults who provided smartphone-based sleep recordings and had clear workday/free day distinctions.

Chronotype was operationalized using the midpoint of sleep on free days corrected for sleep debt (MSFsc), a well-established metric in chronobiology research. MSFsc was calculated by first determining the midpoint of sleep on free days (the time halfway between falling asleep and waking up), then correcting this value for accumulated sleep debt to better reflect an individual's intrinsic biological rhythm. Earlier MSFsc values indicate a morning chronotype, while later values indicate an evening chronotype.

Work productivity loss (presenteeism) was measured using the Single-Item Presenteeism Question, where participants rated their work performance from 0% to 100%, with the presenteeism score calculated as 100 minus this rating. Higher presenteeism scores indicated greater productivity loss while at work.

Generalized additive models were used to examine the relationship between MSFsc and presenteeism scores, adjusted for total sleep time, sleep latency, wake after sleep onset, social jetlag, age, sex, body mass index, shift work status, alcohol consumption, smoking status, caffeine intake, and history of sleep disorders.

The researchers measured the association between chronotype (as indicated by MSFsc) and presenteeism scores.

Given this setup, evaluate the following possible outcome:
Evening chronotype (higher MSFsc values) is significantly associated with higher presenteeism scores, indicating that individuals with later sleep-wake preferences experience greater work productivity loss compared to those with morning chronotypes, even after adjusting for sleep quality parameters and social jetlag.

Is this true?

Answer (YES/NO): YES